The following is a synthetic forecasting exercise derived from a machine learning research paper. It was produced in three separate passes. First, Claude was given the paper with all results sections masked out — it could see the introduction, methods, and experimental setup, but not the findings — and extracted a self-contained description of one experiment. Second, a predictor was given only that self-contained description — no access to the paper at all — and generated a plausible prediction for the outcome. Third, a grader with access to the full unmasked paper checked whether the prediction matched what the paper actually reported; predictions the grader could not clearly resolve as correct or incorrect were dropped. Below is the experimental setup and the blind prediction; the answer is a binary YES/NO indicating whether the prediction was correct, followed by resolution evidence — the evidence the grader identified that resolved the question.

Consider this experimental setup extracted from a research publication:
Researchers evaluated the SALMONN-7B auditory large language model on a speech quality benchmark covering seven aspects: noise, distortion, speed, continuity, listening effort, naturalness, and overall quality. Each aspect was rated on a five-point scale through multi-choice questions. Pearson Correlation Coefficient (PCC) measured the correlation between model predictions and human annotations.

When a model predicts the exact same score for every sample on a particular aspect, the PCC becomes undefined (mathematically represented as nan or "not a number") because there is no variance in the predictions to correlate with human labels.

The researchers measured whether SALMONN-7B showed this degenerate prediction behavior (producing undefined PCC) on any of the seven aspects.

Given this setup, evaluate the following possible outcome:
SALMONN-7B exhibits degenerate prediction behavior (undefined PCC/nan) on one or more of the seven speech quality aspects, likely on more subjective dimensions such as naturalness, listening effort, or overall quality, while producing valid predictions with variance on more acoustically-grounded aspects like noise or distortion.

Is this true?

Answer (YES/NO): NO